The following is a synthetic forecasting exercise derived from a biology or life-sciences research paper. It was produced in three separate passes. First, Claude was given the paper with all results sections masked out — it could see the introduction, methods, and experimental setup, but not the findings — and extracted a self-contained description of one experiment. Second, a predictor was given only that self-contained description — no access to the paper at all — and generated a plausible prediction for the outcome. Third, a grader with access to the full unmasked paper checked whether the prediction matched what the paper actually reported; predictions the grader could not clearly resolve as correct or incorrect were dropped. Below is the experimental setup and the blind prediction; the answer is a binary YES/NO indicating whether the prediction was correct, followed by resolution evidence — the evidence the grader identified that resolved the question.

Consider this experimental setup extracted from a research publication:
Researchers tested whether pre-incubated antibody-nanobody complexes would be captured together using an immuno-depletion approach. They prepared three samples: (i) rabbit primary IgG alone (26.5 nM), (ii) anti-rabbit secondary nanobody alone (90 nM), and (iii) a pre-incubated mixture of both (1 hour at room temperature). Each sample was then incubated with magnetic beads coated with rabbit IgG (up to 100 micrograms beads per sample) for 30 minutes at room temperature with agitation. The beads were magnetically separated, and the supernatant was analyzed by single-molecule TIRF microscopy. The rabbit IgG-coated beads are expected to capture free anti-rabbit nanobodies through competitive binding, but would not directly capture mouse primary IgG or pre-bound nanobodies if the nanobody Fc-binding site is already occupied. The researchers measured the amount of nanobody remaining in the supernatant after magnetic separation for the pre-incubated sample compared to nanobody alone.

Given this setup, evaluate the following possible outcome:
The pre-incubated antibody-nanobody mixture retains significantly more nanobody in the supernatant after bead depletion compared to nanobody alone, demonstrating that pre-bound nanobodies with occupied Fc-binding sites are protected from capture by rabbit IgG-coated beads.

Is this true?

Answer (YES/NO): NO